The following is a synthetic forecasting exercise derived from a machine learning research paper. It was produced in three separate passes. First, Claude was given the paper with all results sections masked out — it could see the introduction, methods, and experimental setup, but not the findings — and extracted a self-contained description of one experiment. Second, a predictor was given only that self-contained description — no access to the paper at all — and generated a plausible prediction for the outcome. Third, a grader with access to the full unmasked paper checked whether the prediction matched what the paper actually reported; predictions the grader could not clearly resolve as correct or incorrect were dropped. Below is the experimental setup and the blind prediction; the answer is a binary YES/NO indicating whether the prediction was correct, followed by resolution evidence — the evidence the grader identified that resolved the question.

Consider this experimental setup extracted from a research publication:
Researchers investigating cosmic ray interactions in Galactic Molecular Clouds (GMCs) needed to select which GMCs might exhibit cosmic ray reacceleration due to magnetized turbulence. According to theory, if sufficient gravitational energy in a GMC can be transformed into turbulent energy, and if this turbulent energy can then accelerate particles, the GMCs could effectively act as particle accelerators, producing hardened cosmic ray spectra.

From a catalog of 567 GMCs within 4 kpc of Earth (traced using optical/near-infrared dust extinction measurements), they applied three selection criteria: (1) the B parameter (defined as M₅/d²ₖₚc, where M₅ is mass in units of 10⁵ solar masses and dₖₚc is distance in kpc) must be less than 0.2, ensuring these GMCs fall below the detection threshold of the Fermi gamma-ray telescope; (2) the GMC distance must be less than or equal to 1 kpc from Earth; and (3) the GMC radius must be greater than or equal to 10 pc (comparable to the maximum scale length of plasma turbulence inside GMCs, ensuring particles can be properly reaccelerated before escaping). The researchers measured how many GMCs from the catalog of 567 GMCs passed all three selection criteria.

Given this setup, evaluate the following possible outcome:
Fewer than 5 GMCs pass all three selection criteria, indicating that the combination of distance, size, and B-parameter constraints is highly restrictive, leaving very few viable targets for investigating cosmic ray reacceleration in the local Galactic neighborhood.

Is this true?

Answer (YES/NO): NO